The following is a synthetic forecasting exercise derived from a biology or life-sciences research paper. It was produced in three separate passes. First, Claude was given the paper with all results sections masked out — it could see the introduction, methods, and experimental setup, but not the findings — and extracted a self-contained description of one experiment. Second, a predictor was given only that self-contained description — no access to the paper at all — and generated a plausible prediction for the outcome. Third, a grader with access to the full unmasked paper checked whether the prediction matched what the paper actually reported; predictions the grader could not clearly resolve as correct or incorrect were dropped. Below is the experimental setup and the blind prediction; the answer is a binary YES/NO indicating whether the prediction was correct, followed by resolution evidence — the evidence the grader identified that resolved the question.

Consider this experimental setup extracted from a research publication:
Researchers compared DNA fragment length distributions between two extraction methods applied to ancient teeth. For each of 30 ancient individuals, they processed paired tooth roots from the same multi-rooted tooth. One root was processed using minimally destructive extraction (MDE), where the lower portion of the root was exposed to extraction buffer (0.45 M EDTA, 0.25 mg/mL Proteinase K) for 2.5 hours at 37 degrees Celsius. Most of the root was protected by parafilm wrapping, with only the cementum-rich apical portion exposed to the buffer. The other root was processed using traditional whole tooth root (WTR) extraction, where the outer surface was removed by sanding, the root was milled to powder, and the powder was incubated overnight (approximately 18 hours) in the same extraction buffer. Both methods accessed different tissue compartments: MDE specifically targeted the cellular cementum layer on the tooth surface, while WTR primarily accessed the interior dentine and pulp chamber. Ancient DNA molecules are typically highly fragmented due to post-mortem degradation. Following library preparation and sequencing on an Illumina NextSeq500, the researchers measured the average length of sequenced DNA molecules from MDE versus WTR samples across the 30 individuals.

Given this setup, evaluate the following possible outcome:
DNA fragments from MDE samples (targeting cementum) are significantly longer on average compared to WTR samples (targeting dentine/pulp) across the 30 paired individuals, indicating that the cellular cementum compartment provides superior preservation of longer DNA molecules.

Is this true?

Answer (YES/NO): NO